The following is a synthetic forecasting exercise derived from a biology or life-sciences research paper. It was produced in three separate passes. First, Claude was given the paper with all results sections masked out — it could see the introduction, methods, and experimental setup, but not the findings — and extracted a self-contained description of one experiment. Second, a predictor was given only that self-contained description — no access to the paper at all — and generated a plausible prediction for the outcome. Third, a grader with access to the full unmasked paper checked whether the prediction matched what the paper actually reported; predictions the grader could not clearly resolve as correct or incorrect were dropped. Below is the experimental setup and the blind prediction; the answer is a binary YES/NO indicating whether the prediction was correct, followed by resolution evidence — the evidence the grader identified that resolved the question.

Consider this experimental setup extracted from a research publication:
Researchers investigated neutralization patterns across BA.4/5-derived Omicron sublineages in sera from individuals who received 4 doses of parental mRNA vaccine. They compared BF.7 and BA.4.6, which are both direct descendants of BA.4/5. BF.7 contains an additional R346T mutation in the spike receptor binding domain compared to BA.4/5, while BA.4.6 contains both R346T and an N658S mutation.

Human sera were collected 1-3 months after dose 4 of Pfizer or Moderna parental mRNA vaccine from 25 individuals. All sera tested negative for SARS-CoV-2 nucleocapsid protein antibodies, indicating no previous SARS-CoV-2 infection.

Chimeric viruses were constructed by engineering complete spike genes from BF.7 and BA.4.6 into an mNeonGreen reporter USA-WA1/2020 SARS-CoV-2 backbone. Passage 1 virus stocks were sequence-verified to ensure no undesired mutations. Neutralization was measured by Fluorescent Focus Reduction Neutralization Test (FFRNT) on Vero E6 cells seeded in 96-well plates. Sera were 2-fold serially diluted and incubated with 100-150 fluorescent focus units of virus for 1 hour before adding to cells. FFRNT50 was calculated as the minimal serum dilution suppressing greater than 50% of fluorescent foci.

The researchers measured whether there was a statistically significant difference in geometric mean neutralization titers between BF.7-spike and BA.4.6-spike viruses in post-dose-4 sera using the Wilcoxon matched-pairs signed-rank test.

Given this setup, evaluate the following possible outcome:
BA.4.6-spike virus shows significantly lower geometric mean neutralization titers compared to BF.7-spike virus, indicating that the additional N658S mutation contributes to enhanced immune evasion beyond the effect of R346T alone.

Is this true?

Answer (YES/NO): NO